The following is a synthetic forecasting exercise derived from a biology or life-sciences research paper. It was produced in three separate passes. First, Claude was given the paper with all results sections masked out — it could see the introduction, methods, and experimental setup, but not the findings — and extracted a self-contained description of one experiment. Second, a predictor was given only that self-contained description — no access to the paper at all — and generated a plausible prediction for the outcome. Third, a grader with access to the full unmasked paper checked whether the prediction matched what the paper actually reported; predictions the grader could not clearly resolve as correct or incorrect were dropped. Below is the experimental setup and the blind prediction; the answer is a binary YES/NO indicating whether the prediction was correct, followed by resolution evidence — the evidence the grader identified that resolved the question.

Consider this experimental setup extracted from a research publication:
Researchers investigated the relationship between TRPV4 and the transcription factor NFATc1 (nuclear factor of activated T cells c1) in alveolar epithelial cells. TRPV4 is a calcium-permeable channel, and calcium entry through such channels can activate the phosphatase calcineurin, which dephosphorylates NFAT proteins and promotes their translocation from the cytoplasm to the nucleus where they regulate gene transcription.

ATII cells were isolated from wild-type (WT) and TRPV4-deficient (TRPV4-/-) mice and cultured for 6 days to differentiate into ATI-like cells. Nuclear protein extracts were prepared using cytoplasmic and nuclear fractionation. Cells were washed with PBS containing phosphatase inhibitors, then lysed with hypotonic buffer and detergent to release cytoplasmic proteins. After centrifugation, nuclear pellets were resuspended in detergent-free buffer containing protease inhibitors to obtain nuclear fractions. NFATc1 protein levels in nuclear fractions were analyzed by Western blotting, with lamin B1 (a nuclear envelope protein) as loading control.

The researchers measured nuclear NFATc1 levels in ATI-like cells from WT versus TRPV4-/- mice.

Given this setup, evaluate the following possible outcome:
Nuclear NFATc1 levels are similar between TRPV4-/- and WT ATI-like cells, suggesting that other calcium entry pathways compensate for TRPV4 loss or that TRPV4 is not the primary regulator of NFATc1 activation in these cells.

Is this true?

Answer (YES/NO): NO